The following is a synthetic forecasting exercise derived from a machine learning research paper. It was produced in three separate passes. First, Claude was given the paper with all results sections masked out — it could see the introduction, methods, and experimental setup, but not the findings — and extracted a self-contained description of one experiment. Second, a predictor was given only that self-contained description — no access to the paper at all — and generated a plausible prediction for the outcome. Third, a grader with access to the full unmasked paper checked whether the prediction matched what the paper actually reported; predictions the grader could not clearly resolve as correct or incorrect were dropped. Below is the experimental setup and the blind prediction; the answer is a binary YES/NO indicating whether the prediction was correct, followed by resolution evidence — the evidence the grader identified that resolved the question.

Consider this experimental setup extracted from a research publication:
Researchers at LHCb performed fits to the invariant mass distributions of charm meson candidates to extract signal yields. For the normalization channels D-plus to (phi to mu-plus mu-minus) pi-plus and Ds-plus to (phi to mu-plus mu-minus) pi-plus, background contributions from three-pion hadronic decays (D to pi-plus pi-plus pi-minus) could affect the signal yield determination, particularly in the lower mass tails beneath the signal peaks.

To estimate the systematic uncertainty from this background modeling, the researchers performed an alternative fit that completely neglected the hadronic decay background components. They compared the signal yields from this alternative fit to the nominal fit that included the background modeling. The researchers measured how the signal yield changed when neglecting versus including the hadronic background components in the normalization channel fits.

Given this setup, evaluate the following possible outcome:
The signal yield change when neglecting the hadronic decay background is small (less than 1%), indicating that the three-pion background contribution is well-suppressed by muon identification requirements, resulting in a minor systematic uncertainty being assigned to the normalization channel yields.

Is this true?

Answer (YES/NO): NO